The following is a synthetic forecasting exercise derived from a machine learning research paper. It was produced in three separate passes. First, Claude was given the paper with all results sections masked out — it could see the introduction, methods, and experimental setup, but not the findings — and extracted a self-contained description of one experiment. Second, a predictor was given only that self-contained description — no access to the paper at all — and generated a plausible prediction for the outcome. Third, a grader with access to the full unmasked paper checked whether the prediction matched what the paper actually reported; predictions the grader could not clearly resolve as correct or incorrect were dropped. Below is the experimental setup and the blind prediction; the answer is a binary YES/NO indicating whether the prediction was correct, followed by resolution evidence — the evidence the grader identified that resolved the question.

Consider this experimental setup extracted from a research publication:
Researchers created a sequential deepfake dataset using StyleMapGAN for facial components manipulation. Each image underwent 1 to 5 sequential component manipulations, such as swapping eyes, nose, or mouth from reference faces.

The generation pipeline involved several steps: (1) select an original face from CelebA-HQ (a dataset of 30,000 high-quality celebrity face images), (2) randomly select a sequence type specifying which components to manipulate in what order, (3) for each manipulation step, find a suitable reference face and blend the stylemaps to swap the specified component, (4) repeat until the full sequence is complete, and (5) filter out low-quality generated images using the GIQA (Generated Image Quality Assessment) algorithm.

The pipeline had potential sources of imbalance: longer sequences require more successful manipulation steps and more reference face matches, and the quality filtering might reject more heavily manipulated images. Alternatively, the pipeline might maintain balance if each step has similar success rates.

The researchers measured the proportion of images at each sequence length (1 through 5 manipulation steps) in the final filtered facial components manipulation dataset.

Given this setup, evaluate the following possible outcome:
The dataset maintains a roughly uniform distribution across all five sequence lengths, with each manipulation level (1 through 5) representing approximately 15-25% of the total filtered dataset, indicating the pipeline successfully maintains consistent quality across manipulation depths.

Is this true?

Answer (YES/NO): YES